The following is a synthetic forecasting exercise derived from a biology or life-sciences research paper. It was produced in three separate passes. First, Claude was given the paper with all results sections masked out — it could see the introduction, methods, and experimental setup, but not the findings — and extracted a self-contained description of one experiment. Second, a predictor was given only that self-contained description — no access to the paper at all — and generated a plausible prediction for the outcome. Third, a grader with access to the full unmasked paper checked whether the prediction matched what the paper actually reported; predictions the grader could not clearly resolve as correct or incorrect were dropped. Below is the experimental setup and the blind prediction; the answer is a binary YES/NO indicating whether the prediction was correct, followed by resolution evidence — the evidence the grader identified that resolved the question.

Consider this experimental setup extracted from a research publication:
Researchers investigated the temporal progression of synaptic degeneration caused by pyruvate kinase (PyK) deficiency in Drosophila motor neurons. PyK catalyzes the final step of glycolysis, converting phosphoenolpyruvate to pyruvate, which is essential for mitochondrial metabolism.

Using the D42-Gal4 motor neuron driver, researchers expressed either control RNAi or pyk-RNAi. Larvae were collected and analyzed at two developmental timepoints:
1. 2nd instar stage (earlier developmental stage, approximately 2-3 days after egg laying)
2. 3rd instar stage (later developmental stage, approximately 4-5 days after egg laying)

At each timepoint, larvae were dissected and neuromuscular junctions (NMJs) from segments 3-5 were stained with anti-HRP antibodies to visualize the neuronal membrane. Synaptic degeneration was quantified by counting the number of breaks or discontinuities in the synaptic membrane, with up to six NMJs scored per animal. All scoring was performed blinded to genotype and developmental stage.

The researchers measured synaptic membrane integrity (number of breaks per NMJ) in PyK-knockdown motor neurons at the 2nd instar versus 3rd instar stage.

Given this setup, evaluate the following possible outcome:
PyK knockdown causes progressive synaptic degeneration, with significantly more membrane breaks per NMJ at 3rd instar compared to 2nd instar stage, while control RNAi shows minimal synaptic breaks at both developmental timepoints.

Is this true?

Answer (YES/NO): YES